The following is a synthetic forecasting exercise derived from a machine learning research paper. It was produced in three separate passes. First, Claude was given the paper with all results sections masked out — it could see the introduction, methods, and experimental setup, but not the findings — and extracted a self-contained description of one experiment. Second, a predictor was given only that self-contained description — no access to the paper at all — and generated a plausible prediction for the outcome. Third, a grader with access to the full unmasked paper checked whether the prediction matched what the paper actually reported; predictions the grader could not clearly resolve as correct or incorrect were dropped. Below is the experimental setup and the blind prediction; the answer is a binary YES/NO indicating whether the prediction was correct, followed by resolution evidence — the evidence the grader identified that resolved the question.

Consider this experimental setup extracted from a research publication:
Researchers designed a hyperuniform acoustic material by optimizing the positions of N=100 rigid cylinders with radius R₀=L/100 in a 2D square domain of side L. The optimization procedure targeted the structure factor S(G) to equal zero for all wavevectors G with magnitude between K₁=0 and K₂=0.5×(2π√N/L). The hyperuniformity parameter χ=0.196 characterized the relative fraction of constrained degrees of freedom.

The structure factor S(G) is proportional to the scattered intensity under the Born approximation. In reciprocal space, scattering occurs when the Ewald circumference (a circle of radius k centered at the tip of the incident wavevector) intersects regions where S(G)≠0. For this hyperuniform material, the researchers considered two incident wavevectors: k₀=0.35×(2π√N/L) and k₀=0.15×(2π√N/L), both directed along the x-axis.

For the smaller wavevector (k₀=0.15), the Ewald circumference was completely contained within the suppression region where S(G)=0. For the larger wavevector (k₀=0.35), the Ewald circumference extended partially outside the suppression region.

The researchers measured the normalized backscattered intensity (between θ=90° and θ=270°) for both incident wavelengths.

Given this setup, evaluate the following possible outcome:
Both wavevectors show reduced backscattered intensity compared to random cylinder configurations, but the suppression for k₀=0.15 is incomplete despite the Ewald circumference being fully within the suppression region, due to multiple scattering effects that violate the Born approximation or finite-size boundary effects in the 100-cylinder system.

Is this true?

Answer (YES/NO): NO